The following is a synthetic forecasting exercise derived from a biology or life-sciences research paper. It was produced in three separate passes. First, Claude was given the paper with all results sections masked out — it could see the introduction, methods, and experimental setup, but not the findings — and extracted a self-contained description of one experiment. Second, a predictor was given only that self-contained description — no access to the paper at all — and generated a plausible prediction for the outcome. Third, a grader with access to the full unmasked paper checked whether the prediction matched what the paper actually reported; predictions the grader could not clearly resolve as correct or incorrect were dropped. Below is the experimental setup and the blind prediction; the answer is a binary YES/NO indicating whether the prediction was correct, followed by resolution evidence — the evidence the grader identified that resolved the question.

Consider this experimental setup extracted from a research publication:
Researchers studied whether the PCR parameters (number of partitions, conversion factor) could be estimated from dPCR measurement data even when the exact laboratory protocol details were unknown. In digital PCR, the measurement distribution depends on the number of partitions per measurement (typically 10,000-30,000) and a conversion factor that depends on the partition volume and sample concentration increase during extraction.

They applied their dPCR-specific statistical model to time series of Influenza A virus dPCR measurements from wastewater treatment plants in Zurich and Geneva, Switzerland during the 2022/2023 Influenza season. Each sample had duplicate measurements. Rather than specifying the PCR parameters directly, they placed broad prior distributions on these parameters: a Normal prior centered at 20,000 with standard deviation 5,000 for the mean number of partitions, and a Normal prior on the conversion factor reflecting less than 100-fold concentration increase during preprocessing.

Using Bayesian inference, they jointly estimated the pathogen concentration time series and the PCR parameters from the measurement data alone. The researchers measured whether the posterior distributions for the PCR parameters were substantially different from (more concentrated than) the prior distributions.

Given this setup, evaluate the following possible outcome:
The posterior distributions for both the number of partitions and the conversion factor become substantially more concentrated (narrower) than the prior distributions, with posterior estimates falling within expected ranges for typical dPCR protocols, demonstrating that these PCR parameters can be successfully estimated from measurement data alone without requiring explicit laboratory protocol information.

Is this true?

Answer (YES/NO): NO